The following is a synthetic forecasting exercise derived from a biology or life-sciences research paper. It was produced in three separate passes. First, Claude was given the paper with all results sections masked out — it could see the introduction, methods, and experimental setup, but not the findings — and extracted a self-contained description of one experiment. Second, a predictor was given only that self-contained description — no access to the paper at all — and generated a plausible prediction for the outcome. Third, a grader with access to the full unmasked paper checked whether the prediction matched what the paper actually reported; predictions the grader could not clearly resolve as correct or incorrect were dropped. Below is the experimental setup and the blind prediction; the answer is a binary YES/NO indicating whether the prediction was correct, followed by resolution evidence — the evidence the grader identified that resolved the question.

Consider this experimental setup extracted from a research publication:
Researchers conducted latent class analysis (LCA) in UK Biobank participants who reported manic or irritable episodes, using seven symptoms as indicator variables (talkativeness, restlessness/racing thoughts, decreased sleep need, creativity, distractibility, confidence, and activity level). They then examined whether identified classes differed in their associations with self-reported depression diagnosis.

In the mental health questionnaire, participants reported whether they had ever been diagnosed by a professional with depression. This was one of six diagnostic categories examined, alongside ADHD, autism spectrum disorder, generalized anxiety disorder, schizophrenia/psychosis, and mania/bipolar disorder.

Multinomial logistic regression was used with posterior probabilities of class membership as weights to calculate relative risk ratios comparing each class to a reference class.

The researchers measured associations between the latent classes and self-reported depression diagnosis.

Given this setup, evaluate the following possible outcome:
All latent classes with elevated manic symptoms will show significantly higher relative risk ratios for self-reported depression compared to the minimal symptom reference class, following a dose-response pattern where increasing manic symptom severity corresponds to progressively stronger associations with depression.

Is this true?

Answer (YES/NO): NO